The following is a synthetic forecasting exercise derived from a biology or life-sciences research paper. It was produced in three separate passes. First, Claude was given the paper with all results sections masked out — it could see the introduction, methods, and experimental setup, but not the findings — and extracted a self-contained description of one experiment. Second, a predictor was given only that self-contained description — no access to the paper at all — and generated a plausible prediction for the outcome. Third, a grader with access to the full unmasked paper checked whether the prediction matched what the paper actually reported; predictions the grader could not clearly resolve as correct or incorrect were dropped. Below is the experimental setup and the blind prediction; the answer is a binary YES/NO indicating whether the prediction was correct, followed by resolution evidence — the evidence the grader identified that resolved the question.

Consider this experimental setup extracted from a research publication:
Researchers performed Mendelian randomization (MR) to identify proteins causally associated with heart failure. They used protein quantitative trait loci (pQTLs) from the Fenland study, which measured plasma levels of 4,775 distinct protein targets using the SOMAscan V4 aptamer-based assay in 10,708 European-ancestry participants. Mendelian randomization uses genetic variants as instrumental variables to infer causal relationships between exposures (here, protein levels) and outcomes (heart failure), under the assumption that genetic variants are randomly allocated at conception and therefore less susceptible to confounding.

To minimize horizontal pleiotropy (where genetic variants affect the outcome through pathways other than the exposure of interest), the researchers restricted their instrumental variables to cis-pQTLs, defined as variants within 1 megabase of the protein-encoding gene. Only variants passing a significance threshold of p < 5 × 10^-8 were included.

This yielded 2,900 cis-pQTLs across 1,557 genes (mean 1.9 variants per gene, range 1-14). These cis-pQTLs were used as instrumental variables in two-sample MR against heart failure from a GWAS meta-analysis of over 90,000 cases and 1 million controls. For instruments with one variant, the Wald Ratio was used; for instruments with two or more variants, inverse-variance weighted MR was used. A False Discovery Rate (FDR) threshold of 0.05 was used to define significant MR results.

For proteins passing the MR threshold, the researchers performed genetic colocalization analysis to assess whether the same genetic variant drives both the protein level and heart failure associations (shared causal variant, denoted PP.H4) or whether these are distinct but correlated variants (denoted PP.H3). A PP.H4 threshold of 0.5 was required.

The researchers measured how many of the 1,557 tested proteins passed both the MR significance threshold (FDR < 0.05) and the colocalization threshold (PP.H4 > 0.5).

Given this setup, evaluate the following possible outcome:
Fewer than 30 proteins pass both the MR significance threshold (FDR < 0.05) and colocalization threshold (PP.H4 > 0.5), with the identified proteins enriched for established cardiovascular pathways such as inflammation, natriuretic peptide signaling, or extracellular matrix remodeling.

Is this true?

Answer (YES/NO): NO